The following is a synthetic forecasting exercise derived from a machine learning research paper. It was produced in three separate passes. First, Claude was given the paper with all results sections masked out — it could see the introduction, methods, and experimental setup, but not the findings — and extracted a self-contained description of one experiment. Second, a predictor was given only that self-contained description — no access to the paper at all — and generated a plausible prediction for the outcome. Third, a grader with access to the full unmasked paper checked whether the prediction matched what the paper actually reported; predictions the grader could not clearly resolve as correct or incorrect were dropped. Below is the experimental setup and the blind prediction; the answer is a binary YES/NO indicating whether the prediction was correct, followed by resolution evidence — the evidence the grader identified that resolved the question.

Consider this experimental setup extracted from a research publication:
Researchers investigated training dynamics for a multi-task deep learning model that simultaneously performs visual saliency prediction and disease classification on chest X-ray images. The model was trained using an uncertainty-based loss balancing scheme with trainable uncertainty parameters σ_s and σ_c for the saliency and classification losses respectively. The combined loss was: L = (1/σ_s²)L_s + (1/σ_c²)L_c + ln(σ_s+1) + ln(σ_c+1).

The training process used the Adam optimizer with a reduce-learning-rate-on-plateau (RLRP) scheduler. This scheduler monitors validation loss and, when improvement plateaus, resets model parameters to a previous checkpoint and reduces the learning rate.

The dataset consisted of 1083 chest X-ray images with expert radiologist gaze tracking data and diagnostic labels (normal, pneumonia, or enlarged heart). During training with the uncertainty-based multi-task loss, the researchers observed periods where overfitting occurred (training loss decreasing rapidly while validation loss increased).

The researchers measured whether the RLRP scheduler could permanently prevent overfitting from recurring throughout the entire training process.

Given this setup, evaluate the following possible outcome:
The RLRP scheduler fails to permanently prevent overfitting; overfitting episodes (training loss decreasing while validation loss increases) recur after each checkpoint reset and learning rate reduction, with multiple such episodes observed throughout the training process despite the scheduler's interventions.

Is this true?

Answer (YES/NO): YES